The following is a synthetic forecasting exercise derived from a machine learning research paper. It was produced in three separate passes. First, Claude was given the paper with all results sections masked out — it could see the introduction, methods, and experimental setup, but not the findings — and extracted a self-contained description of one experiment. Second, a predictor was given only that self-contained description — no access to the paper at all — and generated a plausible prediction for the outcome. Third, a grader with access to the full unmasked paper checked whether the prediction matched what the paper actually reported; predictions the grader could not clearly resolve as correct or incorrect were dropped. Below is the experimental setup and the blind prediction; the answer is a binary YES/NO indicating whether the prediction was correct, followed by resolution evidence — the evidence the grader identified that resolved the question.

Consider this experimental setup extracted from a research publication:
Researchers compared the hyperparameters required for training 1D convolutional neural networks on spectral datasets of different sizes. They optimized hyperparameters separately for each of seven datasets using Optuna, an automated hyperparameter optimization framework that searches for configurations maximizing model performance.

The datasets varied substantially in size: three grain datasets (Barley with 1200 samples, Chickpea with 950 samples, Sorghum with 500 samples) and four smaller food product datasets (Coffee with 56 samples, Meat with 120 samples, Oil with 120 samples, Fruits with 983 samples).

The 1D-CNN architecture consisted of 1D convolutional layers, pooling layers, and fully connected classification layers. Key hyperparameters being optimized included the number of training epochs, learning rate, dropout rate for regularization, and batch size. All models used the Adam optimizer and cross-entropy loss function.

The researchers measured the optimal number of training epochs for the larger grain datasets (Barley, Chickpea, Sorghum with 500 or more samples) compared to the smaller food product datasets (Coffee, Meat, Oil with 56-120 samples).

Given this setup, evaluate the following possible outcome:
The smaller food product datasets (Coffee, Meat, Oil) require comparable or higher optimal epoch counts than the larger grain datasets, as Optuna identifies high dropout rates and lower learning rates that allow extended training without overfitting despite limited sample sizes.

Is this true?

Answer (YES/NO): NO